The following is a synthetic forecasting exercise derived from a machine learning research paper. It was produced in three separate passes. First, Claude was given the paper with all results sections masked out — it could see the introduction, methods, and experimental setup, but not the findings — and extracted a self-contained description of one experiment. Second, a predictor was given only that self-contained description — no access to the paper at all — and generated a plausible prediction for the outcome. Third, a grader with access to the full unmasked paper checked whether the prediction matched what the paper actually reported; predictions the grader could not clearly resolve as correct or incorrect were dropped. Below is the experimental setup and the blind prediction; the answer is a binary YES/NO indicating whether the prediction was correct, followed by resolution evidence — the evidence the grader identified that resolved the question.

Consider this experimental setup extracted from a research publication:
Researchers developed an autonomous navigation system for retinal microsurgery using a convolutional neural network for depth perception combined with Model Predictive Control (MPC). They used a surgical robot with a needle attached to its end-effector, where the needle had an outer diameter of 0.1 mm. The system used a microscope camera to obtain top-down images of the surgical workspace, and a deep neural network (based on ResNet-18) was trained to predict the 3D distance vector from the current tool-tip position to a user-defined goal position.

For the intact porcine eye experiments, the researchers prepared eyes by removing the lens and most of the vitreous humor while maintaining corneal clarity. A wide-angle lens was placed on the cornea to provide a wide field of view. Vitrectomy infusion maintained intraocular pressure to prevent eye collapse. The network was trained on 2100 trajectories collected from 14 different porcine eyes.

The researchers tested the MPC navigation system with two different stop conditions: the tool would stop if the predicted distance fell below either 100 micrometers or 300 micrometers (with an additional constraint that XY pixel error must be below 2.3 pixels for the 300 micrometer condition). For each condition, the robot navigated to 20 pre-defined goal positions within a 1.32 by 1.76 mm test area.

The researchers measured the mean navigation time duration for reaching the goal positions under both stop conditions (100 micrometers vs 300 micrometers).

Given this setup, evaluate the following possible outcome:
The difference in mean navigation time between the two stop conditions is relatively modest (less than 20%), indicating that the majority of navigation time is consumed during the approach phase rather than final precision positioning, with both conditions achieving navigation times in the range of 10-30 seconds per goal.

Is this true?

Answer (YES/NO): NO